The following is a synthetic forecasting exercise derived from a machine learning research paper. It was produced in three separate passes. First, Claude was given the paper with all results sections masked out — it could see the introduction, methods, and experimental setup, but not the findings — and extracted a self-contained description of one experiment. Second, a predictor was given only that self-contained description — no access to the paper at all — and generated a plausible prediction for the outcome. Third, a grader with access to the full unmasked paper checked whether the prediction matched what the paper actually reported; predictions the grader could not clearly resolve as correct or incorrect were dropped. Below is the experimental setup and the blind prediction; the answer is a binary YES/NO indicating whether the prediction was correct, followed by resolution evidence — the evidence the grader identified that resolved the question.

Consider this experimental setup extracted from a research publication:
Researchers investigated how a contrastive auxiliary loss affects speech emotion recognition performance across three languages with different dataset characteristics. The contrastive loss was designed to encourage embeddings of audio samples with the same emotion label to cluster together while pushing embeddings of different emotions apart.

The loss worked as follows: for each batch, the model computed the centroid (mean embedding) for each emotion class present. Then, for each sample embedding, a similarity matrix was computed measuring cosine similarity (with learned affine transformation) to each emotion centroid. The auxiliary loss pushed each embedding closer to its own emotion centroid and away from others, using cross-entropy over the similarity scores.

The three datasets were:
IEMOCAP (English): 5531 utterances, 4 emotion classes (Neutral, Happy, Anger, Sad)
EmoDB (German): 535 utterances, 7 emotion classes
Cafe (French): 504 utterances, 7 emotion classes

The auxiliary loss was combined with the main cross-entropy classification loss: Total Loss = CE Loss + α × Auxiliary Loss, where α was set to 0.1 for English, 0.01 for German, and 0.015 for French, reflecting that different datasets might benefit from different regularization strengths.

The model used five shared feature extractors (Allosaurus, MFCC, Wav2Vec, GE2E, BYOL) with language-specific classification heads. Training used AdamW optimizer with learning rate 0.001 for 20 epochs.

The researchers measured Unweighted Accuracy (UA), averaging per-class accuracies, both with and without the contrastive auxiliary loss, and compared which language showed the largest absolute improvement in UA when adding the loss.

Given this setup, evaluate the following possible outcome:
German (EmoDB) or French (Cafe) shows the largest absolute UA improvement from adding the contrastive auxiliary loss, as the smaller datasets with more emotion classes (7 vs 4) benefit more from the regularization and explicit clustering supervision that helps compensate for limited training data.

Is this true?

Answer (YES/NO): NO